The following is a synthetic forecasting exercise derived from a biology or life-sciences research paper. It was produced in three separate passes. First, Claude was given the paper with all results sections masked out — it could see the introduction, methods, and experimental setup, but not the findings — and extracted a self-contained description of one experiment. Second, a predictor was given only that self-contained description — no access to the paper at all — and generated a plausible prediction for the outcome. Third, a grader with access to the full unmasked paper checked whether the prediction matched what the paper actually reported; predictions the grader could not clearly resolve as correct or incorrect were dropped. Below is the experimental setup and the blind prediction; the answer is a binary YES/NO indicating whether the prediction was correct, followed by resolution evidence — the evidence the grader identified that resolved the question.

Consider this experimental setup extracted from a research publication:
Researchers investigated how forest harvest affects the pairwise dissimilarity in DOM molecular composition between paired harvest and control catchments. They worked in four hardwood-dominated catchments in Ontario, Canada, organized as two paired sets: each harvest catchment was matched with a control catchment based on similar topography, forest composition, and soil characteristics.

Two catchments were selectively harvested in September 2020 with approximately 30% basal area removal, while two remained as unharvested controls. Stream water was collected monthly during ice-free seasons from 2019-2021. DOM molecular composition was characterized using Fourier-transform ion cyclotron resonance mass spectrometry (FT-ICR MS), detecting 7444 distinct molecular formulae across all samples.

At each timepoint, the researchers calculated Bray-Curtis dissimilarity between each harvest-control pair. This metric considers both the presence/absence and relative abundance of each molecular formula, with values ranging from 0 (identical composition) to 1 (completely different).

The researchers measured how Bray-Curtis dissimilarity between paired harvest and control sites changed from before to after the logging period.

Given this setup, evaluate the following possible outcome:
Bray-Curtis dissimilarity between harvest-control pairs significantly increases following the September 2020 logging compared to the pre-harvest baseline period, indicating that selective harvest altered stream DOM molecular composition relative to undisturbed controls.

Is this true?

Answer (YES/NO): YES